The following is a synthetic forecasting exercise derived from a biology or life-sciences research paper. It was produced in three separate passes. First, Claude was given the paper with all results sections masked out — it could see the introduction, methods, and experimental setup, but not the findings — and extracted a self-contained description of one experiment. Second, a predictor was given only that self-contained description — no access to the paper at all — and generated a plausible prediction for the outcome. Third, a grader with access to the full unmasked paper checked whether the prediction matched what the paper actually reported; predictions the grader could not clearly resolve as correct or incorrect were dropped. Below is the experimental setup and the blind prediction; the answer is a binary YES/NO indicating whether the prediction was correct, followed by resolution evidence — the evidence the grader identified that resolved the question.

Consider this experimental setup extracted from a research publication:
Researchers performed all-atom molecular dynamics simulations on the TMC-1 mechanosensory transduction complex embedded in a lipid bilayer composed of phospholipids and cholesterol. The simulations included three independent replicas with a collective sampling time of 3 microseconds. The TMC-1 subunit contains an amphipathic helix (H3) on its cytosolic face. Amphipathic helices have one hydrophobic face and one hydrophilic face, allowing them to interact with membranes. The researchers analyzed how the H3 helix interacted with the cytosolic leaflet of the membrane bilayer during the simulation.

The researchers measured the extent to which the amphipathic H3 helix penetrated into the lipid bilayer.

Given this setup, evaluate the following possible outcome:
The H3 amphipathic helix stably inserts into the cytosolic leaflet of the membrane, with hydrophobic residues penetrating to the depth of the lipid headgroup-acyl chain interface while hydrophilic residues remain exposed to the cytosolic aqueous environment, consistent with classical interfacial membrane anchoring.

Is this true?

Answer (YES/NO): NO